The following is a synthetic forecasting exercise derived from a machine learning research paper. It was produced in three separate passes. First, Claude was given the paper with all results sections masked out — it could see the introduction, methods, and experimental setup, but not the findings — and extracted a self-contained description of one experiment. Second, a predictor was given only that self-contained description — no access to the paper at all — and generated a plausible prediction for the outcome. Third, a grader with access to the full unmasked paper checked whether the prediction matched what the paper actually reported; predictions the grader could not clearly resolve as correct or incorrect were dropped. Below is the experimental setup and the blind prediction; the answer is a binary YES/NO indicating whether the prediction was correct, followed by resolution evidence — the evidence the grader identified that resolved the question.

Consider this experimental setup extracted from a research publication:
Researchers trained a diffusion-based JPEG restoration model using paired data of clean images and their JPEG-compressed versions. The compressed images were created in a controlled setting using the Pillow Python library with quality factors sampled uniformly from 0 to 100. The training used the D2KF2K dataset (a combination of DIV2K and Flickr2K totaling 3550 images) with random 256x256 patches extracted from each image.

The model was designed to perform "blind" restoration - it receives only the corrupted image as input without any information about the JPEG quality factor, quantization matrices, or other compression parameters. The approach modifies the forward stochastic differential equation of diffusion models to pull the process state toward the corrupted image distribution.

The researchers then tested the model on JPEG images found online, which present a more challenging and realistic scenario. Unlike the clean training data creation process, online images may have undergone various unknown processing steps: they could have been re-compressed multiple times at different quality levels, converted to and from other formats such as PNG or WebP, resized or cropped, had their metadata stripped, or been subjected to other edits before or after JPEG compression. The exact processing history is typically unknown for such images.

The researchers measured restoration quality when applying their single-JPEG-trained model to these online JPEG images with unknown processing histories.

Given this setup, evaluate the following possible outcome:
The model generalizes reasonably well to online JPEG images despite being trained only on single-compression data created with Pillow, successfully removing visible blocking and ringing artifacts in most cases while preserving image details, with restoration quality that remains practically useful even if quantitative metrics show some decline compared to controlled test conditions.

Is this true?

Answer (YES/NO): YES